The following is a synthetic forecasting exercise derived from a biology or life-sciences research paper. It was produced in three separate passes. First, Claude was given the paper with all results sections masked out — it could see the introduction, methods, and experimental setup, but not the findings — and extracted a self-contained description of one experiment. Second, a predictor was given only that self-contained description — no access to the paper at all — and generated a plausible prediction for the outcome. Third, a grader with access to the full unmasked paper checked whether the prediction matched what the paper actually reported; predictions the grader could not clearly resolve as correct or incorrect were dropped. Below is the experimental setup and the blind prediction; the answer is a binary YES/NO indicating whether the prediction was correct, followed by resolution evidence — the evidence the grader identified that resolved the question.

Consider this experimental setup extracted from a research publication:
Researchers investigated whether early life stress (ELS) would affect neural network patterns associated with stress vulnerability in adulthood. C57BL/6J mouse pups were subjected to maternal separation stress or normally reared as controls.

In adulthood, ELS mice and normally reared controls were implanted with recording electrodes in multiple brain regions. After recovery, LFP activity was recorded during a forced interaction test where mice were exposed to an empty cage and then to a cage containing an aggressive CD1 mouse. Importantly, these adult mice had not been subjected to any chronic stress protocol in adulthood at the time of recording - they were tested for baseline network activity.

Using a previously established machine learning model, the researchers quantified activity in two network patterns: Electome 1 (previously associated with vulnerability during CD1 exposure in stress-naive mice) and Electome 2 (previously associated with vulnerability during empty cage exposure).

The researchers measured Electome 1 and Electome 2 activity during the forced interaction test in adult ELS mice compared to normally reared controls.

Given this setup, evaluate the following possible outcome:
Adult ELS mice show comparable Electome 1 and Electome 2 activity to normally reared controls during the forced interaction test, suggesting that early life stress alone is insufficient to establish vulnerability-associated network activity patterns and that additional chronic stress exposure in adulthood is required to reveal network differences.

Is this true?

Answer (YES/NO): NO